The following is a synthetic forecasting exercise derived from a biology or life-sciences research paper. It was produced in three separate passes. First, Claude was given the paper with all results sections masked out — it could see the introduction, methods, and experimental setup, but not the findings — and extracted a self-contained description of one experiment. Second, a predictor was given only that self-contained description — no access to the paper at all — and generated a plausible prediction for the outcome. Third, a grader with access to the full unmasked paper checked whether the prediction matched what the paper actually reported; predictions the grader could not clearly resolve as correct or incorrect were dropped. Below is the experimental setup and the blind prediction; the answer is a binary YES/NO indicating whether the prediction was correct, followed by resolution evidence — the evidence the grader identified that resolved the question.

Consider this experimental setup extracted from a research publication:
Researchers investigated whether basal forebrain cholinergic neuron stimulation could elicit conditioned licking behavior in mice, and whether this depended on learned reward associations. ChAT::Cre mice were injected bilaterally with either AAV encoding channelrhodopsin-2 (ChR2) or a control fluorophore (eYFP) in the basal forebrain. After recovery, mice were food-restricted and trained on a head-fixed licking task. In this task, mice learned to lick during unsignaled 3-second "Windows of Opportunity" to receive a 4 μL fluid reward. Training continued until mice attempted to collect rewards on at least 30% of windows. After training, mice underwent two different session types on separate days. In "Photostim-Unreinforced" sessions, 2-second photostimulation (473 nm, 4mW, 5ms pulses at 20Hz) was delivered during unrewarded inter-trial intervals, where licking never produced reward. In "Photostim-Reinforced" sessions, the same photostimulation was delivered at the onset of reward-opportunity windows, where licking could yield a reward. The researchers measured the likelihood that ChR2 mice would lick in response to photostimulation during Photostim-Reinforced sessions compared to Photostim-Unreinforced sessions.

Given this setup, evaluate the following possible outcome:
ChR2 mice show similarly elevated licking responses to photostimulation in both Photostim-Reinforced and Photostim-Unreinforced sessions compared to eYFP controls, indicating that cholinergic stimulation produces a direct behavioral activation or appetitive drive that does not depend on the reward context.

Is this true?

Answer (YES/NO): NO